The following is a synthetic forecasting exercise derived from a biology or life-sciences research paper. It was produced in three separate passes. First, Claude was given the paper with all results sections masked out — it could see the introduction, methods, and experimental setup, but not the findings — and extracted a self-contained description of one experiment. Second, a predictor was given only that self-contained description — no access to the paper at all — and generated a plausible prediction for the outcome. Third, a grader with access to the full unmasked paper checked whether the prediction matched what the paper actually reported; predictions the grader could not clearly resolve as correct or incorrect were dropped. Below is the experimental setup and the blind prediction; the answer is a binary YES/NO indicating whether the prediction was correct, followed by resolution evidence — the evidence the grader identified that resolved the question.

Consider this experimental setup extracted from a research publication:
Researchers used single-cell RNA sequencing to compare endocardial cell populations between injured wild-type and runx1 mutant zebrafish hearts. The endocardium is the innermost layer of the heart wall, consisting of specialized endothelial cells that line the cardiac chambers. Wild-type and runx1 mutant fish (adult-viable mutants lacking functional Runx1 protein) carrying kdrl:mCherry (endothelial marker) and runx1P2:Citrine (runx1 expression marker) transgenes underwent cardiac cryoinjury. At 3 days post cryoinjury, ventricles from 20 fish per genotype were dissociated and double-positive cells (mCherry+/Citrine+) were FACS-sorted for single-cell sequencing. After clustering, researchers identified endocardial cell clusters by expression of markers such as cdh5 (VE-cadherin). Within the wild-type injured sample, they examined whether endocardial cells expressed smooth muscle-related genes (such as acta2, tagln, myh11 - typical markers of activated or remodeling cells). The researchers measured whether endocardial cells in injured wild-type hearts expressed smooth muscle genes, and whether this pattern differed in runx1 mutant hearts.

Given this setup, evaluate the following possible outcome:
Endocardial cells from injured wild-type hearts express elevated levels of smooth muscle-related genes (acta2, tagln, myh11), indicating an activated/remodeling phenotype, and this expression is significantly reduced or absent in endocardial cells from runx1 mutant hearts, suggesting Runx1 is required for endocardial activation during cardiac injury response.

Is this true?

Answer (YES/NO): YES